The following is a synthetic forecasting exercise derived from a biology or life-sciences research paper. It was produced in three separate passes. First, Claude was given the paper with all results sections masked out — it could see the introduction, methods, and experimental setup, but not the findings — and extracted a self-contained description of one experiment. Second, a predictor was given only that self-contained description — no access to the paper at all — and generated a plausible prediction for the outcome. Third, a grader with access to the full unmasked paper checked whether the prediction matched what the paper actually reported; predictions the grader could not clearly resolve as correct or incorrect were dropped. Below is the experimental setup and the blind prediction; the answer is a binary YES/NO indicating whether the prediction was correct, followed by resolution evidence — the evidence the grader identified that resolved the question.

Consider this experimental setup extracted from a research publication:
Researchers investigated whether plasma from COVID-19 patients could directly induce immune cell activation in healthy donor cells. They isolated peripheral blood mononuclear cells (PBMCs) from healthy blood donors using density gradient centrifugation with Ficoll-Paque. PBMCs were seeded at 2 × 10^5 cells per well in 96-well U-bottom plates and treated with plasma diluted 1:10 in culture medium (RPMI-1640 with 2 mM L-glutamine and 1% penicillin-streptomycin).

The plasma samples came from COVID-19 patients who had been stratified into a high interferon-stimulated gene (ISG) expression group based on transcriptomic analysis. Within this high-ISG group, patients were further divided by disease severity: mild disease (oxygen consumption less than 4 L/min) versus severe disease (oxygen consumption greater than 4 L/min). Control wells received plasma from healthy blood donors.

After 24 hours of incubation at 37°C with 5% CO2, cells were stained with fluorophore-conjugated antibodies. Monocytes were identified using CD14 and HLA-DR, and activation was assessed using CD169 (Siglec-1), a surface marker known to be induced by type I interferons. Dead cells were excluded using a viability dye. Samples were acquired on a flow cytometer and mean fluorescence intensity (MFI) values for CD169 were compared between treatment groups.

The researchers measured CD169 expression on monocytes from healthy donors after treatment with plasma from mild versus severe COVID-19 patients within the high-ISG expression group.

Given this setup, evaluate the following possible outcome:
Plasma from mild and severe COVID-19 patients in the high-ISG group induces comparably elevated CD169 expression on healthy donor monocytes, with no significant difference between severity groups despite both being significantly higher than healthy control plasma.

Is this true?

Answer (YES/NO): NO